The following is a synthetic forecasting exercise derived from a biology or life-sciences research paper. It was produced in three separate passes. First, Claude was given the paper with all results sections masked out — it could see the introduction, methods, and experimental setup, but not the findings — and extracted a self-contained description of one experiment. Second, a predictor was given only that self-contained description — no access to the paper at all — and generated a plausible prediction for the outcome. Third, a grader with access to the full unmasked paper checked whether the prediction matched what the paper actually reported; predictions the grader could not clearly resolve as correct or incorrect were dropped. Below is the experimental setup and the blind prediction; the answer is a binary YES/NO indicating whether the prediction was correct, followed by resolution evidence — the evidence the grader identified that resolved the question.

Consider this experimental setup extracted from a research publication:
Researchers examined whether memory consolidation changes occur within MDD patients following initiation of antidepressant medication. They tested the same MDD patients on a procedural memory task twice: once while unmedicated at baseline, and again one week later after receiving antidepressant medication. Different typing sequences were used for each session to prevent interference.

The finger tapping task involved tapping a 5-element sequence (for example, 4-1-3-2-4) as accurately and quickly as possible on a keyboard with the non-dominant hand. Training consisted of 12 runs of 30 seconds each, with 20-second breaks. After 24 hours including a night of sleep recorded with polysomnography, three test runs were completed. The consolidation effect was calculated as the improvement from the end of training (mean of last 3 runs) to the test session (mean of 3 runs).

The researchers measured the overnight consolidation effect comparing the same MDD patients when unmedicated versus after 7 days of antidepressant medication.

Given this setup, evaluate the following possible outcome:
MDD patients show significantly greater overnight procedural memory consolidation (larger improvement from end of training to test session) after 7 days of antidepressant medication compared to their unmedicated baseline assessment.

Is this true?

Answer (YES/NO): NO